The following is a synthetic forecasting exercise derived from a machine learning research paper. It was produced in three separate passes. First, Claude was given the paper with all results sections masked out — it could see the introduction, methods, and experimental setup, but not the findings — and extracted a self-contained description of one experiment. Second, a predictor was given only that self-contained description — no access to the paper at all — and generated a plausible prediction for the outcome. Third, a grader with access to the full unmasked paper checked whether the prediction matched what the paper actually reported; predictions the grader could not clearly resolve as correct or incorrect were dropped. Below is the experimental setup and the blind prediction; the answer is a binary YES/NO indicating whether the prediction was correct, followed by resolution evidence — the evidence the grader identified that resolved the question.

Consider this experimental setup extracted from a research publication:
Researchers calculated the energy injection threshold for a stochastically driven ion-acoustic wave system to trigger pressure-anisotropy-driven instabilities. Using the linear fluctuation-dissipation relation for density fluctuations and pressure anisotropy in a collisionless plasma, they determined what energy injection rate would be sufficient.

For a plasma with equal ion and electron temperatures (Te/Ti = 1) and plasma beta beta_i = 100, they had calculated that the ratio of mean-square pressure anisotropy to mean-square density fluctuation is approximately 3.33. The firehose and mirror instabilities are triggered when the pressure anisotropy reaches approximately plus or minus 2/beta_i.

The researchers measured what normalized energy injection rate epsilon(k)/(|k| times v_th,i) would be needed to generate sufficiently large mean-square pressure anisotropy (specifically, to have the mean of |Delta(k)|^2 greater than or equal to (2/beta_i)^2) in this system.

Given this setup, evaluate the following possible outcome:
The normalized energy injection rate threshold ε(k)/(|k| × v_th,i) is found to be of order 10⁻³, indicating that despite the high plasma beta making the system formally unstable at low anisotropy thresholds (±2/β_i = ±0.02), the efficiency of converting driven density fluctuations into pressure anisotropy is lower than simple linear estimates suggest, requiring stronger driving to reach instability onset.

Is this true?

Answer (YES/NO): NO